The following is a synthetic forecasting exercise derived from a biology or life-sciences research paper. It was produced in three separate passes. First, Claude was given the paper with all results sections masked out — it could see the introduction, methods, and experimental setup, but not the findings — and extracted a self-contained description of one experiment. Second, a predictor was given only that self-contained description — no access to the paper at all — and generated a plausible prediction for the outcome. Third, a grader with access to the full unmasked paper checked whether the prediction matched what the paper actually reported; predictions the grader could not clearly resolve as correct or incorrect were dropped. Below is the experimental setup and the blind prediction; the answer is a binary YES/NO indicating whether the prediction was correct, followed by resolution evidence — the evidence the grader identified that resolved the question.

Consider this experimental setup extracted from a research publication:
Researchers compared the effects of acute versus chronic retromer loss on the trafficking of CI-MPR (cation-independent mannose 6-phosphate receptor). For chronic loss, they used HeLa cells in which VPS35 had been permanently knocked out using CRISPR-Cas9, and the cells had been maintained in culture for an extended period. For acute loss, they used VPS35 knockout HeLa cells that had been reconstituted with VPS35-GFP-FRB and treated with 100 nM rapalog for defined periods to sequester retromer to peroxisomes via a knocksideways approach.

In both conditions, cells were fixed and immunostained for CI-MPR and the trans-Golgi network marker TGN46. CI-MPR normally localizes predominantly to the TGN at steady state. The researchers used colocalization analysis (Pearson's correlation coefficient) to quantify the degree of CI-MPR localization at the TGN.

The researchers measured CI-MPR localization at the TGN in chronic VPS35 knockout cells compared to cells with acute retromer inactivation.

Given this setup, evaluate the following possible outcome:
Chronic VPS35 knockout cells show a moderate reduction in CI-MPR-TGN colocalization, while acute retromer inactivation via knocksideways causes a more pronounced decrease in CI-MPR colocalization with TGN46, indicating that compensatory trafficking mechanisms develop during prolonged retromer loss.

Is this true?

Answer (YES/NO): NO